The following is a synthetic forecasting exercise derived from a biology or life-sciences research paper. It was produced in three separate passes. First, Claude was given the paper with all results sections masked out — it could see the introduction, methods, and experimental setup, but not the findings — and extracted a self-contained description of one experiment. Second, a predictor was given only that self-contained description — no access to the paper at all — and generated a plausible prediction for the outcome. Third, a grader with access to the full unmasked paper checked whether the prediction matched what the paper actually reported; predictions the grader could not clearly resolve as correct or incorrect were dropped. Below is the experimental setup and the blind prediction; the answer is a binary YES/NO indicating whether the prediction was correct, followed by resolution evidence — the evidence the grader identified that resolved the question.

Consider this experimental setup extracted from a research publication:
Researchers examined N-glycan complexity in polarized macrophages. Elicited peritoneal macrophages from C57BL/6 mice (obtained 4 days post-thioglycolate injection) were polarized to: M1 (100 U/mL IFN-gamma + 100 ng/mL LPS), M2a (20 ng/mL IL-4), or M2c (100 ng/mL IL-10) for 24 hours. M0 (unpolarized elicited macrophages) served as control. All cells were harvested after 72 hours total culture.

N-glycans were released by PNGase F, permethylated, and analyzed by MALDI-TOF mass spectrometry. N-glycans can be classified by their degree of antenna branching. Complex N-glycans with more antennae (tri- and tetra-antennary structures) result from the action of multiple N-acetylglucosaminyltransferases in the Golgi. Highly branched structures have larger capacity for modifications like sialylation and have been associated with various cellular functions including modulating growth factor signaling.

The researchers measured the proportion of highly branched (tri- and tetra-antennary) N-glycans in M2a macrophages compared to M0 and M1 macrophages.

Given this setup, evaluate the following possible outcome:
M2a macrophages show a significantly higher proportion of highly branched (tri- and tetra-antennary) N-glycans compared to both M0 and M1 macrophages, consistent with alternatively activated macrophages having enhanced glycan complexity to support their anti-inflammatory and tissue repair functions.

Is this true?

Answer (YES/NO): NO